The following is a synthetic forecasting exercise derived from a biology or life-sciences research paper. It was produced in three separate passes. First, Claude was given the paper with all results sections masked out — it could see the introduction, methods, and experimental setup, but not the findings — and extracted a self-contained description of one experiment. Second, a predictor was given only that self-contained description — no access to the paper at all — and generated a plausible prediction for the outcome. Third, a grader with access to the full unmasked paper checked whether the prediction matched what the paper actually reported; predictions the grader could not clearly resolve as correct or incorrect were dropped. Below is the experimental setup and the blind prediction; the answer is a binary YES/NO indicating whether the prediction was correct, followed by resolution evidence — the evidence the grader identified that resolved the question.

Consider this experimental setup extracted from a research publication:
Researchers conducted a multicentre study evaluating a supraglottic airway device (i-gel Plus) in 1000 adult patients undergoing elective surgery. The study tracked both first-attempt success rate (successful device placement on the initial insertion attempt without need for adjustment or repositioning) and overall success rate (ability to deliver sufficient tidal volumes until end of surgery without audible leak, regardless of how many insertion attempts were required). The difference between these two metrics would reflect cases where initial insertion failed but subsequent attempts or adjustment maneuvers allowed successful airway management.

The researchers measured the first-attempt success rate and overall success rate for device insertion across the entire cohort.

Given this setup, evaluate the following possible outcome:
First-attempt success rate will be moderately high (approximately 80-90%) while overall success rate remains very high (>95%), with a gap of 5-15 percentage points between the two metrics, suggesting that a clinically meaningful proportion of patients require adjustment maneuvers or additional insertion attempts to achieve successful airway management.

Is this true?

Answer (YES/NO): YES